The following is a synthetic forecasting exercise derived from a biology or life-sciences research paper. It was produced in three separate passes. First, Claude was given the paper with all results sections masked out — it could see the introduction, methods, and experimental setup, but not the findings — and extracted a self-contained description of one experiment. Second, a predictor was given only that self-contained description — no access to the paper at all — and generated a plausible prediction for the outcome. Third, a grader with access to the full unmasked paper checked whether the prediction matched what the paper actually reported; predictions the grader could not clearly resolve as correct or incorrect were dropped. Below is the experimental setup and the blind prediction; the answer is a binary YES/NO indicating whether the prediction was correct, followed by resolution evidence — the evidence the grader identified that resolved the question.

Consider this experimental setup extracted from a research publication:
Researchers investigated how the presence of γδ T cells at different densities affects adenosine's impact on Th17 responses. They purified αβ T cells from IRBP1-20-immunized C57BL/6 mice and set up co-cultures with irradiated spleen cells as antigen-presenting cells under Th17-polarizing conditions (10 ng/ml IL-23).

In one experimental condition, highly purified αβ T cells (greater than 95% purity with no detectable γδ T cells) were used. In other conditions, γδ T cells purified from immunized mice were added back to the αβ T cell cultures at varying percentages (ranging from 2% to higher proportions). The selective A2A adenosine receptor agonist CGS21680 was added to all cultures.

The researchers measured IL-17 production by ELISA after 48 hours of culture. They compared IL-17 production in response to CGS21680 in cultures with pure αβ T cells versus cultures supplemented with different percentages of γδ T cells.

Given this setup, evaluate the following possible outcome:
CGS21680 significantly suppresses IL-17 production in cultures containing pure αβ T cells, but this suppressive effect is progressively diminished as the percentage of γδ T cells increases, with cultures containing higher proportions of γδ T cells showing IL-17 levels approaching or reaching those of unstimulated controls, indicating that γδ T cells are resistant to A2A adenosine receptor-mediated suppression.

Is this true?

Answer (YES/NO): NO